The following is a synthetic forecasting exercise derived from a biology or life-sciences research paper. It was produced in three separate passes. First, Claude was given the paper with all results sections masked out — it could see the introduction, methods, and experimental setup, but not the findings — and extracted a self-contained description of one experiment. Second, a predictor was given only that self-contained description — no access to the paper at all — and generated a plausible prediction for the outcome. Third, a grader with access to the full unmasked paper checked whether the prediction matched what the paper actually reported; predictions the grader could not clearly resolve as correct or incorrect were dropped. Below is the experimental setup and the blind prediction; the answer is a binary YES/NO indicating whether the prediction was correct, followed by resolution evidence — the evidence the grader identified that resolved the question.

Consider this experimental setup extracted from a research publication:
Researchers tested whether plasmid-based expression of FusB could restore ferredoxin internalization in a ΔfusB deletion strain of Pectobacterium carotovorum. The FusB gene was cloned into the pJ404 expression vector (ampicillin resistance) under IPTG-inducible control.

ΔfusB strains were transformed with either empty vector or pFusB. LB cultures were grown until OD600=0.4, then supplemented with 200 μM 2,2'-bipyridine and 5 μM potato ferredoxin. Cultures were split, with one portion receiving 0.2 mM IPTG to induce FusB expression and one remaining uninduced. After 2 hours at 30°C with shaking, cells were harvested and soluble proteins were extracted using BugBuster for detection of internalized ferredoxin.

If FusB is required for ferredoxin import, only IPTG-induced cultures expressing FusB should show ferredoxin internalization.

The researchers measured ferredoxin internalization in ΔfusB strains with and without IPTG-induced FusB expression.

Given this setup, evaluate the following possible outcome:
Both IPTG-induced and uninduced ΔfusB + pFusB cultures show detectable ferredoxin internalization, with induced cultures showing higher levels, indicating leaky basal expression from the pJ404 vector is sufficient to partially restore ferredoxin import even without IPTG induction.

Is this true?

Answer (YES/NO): NO